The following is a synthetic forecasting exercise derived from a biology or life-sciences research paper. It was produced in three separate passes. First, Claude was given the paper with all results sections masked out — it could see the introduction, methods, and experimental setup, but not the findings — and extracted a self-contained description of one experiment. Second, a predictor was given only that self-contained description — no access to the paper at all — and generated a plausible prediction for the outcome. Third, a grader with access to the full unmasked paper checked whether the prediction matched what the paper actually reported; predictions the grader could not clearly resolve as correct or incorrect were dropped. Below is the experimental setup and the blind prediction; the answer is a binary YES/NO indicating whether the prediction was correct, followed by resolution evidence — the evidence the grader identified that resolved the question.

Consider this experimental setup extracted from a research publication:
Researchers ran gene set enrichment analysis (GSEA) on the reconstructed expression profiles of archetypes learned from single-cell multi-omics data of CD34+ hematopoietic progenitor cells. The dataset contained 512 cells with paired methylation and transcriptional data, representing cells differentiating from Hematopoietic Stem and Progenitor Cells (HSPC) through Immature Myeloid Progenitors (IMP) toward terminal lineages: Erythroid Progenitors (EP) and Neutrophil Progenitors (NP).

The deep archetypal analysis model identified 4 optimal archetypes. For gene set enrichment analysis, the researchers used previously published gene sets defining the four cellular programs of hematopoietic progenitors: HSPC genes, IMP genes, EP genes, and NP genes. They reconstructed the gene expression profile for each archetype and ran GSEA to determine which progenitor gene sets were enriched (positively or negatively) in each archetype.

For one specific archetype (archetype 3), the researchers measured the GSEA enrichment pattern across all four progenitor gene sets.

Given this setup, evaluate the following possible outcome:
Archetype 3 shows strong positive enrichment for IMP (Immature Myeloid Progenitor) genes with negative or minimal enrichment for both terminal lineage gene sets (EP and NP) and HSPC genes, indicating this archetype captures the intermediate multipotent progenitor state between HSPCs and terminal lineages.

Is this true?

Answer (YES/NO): NO